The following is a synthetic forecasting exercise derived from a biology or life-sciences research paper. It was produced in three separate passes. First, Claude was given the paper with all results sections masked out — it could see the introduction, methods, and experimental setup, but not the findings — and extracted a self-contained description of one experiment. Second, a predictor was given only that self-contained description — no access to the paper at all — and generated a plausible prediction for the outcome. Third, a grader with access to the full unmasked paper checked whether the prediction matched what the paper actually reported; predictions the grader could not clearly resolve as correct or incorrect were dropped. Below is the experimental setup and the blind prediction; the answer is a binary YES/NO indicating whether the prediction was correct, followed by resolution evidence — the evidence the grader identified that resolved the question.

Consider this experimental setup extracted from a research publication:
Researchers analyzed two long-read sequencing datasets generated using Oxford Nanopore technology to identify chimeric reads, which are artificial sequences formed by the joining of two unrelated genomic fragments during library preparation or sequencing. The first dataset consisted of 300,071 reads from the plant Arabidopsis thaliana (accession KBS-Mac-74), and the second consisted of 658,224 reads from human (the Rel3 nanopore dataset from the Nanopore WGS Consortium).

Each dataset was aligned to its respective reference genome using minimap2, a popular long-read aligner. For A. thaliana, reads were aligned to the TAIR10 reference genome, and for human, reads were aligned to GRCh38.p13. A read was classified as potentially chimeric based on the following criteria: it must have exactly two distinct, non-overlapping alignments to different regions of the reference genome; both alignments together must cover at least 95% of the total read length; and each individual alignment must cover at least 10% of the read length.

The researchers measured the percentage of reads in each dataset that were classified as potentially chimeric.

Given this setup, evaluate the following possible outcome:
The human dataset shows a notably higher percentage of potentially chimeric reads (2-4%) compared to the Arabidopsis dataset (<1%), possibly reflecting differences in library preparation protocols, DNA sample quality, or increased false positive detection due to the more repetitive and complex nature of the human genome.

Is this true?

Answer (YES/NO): NO